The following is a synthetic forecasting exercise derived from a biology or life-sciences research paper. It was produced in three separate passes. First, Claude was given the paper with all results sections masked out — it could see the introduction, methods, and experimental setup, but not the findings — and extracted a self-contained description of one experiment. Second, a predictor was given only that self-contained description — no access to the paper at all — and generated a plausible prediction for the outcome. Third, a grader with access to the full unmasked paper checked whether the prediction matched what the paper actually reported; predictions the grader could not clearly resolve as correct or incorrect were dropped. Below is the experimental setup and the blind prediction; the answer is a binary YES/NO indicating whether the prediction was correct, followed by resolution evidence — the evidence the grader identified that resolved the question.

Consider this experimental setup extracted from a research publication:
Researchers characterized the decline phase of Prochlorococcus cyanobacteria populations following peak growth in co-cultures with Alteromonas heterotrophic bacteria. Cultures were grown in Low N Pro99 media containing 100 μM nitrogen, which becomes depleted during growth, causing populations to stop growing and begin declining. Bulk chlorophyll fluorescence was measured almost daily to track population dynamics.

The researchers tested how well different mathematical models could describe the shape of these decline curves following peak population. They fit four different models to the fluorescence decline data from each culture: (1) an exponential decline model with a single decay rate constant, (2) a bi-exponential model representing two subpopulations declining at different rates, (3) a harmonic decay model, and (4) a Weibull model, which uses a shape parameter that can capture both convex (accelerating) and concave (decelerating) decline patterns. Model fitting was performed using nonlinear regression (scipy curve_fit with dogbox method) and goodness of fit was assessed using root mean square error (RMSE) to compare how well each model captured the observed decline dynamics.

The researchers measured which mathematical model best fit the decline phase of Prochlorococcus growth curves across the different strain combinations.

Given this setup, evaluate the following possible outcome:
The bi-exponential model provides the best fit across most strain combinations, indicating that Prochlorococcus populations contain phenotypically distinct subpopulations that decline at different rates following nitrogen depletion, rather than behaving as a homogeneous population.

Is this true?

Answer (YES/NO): NO